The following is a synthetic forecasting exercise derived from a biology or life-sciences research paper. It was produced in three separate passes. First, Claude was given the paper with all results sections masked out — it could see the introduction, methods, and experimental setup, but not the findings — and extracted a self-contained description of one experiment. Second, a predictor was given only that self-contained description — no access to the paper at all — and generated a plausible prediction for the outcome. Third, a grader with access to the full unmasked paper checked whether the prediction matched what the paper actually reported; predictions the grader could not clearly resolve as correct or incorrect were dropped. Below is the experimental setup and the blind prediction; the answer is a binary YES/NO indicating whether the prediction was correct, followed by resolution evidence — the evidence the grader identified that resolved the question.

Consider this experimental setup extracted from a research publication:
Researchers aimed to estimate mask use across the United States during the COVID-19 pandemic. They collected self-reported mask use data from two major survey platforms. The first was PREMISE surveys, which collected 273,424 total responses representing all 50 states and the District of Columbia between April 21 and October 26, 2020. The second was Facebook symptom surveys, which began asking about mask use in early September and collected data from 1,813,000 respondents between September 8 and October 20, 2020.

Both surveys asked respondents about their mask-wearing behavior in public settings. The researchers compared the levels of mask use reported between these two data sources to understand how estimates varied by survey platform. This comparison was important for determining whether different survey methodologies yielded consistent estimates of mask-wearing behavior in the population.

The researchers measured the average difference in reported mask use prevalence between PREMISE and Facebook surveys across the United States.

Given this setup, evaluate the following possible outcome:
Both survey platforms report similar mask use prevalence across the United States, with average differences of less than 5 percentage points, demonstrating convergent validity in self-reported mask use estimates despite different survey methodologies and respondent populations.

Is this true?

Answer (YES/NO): NO